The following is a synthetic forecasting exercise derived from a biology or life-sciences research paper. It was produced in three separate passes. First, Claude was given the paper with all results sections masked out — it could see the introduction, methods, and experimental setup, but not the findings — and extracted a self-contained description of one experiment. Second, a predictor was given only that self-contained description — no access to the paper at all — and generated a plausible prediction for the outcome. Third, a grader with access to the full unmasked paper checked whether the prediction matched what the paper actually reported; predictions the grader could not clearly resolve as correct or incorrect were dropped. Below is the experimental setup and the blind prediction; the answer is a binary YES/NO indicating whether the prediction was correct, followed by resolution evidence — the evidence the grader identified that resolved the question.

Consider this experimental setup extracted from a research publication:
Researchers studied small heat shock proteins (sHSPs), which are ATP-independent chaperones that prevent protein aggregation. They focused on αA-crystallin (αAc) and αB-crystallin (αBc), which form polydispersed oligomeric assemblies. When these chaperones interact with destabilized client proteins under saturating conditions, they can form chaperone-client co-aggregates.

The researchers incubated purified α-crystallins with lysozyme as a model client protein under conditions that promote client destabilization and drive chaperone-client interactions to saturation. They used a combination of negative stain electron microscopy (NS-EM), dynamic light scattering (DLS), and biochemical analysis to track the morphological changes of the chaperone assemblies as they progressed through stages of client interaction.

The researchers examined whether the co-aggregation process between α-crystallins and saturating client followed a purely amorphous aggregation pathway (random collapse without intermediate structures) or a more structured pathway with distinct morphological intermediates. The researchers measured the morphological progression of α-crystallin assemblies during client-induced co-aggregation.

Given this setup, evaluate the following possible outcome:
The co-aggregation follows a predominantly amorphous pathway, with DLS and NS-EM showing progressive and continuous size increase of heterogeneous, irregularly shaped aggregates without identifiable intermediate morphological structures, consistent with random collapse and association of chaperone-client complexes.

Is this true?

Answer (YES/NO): NO